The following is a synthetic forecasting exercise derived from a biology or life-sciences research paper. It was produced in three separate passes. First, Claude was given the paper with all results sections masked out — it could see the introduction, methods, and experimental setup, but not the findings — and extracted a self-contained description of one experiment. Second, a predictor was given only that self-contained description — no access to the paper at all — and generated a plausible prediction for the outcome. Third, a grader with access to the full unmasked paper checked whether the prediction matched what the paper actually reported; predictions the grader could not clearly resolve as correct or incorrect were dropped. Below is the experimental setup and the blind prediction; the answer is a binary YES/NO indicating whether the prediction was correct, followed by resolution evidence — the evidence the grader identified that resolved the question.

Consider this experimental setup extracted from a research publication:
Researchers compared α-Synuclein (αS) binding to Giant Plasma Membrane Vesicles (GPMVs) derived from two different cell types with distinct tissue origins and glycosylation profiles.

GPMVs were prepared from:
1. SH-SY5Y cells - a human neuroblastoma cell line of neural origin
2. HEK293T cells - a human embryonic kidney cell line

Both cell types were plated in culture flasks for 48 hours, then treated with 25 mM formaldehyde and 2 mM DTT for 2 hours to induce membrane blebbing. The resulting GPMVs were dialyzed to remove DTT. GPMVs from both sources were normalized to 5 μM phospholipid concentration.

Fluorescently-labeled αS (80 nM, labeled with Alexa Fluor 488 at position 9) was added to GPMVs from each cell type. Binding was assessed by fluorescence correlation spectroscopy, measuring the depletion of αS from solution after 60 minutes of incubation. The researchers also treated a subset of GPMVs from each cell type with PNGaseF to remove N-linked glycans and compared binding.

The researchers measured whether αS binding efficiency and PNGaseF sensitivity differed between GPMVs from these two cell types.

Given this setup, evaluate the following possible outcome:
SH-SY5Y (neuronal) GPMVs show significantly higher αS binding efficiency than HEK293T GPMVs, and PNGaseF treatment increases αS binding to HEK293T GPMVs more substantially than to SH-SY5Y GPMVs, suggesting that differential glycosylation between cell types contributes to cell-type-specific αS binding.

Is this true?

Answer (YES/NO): NO